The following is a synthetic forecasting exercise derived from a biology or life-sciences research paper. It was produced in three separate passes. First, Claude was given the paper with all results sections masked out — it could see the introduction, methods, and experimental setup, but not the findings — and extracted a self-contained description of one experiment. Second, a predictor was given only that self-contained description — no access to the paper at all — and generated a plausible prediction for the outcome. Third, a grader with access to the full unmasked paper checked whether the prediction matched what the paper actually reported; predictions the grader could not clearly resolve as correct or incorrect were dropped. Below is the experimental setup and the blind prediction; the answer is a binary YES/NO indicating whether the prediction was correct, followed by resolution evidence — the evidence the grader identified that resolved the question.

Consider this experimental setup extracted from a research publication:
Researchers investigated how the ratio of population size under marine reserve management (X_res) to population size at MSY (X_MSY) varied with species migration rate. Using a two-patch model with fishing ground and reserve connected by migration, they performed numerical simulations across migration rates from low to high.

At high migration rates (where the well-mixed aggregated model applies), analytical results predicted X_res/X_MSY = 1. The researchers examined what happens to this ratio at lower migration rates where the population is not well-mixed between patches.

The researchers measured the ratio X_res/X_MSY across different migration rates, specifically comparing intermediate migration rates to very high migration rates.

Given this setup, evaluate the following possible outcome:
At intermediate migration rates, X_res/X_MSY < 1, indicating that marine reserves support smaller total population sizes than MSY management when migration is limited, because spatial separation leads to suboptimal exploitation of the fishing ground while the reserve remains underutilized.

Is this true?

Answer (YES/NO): NO